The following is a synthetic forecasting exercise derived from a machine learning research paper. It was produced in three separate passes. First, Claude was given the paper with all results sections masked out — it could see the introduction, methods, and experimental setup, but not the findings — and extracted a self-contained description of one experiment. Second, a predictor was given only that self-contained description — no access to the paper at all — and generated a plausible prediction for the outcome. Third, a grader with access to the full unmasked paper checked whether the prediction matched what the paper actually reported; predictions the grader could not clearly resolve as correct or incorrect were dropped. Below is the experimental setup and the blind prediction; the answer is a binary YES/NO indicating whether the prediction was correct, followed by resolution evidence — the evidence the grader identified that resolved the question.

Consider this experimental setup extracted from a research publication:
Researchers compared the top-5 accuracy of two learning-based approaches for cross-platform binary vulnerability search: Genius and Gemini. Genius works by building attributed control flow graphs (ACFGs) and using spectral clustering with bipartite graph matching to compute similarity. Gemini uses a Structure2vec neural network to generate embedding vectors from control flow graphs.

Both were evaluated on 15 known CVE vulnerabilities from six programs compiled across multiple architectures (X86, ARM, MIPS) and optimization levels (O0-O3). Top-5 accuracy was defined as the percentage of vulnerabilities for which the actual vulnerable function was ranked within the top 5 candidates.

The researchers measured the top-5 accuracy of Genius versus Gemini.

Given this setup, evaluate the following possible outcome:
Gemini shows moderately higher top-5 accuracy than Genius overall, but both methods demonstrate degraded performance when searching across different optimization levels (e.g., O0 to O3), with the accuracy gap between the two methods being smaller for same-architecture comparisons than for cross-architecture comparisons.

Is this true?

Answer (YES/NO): NO